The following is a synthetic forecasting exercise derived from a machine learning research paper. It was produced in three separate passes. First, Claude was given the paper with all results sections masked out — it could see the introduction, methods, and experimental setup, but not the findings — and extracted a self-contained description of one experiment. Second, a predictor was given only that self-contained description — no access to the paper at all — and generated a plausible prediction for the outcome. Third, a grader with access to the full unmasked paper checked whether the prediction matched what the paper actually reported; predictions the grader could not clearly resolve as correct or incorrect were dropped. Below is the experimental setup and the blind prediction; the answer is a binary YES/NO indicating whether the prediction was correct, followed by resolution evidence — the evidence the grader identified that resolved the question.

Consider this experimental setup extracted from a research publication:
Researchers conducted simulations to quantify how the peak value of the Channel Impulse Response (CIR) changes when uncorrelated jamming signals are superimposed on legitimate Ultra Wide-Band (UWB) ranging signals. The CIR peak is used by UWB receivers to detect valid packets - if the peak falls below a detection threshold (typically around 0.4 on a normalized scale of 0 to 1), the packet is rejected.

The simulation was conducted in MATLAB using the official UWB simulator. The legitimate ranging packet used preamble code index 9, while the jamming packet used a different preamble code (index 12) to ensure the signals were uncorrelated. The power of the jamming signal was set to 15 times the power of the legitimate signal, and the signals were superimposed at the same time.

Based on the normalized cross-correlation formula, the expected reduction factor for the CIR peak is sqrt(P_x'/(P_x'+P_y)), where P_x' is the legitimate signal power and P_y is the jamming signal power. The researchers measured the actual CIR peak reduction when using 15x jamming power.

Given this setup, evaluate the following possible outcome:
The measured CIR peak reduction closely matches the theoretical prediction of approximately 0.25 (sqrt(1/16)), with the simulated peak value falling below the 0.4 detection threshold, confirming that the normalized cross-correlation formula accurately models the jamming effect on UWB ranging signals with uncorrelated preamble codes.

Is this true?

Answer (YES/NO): YES